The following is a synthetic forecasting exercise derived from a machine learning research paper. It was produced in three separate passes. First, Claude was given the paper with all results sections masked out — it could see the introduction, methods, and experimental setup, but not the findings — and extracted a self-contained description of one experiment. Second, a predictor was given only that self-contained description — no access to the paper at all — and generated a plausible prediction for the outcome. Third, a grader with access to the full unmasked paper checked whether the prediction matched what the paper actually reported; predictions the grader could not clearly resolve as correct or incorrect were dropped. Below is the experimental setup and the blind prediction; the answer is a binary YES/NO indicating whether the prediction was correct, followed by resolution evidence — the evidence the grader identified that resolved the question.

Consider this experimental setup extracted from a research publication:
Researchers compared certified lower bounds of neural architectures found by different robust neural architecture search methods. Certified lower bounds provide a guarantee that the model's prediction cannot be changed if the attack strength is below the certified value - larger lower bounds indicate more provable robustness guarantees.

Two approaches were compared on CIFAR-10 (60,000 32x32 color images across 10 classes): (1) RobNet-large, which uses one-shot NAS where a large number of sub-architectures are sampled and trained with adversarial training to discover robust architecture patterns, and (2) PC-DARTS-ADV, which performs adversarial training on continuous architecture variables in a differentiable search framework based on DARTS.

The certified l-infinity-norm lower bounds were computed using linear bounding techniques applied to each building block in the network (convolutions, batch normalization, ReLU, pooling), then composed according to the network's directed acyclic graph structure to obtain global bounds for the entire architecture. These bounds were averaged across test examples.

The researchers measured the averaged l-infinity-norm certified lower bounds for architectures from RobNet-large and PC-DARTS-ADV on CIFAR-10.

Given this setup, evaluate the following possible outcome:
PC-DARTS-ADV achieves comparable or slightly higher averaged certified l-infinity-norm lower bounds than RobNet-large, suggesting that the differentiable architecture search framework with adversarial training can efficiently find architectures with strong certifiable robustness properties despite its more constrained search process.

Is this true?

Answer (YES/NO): NO